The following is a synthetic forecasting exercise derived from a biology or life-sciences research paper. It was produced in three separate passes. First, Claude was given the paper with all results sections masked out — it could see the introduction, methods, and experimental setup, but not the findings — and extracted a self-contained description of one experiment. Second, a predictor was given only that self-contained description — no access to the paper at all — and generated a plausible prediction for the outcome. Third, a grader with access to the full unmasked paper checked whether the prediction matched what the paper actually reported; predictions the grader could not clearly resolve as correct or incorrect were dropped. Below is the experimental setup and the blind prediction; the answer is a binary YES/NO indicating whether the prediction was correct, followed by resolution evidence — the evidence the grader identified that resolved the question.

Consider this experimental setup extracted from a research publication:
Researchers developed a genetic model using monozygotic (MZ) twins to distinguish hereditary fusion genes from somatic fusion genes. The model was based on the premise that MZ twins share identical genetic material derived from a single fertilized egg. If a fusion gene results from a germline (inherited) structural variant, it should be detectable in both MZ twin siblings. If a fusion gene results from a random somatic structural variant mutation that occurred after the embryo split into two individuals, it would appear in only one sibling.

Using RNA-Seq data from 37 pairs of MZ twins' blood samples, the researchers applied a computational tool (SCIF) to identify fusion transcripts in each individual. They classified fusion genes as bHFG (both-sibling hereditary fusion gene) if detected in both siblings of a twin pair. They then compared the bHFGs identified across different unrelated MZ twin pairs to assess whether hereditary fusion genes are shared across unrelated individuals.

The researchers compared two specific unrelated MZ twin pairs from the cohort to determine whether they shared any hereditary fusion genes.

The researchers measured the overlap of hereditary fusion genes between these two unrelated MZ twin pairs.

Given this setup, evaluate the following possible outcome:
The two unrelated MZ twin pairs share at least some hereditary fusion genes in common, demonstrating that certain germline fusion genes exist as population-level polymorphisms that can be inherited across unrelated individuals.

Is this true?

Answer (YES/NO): YES